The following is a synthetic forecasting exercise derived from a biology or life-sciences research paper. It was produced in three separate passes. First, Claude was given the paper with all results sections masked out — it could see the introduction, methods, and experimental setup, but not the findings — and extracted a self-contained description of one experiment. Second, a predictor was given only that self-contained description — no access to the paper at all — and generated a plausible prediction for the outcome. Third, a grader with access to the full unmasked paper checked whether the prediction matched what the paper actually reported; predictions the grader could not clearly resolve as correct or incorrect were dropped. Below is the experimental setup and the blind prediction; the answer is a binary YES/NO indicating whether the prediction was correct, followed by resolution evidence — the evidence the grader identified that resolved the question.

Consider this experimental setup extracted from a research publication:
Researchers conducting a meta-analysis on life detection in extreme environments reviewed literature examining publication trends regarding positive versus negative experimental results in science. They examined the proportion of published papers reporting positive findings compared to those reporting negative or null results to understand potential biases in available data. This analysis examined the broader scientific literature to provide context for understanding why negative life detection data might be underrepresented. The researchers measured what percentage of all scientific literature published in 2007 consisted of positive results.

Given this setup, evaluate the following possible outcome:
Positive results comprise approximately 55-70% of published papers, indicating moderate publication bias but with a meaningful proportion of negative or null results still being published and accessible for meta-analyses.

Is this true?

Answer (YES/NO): NO